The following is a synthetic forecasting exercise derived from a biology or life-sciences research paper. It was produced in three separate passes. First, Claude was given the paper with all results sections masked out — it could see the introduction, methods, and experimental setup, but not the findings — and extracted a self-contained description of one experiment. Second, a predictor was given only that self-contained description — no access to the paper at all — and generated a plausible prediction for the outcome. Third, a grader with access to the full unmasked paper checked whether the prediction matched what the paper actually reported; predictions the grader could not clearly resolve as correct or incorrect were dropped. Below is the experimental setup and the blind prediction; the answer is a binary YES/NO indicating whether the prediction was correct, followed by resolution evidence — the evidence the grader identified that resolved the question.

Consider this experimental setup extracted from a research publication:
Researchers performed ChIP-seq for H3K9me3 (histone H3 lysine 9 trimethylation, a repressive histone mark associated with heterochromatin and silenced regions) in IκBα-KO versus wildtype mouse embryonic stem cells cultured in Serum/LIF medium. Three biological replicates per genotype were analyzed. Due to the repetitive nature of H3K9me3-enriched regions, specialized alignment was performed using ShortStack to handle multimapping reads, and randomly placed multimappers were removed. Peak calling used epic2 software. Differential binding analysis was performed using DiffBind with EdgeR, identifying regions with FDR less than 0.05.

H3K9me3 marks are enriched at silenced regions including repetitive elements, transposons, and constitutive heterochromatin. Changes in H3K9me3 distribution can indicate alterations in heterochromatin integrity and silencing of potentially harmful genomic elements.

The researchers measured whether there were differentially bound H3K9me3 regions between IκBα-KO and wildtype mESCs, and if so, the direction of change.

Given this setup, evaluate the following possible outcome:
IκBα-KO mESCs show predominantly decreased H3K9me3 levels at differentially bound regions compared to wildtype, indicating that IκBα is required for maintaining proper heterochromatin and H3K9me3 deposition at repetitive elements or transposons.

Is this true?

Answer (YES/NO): NO